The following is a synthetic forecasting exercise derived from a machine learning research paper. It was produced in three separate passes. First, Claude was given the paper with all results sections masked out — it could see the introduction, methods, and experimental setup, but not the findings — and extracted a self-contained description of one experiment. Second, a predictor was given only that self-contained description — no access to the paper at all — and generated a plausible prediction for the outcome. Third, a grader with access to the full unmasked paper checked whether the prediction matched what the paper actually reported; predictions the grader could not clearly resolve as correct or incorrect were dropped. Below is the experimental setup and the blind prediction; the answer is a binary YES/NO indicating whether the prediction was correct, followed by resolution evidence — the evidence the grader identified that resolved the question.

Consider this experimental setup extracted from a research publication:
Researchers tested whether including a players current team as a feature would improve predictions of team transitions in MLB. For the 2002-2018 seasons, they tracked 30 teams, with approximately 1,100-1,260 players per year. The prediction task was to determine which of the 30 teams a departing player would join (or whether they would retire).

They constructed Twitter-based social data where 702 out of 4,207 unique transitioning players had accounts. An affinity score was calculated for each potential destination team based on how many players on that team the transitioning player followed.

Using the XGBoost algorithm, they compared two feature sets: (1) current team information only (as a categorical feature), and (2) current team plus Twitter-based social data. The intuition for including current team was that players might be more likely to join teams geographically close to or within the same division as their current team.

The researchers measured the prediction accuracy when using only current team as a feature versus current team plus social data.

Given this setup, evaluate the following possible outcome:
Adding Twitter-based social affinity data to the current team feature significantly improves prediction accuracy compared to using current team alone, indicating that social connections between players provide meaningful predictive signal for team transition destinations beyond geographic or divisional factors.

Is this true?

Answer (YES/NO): YES